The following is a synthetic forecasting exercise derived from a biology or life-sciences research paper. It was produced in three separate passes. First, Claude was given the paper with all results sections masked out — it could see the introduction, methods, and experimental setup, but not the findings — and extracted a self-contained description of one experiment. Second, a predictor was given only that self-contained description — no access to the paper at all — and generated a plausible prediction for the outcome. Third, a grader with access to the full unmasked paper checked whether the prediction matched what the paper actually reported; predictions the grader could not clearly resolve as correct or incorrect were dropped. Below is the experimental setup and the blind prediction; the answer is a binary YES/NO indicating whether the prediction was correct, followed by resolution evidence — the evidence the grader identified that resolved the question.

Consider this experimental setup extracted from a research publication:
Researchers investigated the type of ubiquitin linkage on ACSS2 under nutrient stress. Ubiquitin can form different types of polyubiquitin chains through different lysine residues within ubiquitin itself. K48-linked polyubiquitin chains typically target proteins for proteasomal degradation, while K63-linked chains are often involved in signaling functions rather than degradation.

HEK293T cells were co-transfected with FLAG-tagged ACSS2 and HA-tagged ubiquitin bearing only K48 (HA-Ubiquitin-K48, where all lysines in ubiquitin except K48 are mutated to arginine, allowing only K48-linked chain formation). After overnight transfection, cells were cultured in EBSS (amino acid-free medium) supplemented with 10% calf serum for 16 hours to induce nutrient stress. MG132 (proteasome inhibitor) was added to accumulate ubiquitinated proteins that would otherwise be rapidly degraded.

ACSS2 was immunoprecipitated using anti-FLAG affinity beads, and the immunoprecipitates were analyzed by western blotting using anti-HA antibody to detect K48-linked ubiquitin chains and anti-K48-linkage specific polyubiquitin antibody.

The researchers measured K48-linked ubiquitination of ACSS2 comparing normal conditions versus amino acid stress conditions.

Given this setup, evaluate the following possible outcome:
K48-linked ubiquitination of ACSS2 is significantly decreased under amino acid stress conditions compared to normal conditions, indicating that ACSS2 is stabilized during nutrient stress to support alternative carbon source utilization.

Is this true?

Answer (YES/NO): NO